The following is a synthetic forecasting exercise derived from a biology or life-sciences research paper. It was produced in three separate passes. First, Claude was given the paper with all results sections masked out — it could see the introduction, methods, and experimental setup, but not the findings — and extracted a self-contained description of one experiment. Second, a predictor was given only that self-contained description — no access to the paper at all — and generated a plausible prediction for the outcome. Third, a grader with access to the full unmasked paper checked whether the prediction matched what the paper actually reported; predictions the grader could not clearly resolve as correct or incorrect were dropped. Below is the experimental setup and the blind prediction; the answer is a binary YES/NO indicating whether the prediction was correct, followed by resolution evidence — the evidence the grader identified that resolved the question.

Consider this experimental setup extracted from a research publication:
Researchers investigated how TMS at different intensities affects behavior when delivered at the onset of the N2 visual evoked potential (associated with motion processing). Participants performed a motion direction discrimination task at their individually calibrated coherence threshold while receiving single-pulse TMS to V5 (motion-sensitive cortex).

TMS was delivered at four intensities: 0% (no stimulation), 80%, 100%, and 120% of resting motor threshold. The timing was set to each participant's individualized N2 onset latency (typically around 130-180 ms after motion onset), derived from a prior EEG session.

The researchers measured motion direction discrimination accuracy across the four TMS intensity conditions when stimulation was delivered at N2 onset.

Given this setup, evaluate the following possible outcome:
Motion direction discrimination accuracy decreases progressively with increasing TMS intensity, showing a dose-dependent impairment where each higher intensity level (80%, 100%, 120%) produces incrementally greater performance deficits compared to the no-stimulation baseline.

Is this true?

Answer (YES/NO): NO